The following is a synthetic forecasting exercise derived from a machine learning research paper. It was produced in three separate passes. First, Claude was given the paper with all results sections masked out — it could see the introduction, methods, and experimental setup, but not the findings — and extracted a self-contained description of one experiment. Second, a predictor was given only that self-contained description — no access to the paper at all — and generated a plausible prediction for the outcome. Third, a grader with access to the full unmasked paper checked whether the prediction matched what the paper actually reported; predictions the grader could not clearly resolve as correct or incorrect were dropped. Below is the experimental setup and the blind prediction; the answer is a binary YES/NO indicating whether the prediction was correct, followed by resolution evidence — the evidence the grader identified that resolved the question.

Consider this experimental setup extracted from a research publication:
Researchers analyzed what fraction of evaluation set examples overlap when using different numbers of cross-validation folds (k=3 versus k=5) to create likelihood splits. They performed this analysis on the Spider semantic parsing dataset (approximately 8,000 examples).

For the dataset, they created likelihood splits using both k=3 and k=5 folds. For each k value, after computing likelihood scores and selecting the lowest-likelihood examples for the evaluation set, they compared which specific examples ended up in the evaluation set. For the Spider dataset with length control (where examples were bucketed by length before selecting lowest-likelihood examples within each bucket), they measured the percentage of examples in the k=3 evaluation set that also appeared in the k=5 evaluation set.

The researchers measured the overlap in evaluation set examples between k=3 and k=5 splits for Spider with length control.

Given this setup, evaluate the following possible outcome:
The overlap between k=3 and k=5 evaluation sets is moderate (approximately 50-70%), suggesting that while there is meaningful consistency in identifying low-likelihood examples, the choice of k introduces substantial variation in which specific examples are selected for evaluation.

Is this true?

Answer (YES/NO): NO